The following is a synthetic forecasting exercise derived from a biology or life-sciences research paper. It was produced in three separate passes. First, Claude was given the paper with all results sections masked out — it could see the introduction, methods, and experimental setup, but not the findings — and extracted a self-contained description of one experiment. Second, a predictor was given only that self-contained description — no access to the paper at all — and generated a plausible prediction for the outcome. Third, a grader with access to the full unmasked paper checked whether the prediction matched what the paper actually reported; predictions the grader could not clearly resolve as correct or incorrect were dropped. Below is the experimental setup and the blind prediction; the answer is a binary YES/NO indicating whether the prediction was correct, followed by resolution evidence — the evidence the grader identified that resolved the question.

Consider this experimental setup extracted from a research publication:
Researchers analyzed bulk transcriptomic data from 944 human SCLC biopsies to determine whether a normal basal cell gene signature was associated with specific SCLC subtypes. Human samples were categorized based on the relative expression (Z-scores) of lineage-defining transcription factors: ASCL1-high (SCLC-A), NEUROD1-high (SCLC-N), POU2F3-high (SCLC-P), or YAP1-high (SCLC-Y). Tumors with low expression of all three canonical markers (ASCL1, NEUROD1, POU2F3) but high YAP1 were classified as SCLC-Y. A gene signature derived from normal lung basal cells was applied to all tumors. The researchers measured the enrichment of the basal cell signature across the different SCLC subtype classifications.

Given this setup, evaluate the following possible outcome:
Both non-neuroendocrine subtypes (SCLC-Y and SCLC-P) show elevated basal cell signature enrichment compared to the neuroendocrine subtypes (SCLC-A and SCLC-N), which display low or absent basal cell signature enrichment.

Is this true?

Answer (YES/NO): NO